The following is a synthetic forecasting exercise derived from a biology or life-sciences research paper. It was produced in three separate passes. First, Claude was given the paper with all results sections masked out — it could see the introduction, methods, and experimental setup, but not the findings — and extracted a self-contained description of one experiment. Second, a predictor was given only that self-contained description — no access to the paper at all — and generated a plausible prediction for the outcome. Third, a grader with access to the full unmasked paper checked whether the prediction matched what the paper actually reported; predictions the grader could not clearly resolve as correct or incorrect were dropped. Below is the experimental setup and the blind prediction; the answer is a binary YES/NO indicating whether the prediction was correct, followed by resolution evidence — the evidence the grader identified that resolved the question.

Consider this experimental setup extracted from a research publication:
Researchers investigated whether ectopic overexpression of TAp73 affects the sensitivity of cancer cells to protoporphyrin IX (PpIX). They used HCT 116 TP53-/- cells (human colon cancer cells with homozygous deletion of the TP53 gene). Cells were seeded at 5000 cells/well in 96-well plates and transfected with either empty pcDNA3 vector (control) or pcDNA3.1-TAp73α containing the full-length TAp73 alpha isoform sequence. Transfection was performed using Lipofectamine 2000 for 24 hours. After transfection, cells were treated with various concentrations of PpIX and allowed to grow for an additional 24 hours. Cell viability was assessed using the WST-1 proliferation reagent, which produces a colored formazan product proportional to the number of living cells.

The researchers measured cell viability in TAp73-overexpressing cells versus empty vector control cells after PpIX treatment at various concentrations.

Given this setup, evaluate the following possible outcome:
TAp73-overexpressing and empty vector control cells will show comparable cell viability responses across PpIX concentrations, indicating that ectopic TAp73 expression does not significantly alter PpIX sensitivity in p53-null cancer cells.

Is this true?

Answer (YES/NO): NO